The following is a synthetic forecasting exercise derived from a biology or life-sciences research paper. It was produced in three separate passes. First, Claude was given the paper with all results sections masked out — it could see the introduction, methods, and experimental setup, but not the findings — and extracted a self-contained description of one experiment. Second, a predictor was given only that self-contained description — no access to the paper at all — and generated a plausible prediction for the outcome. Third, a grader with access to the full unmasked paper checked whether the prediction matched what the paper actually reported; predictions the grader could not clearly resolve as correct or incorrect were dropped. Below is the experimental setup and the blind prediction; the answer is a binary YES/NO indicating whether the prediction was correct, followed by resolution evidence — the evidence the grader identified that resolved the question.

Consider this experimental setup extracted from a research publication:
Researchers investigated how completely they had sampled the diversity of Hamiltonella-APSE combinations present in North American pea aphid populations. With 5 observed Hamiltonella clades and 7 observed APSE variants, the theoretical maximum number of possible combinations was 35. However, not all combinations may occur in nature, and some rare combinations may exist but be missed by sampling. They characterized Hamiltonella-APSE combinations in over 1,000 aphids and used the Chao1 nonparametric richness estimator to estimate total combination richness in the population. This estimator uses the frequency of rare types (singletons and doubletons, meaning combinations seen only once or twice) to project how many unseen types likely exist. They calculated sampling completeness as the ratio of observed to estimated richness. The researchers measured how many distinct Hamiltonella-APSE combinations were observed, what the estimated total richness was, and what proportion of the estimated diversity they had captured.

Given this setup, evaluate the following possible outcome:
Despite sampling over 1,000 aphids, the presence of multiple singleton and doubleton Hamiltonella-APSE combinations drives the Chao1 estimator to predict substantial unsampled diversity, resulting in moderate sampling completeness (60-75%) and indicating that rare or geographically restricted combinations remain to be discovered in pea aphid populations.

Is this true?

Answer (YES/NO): NO